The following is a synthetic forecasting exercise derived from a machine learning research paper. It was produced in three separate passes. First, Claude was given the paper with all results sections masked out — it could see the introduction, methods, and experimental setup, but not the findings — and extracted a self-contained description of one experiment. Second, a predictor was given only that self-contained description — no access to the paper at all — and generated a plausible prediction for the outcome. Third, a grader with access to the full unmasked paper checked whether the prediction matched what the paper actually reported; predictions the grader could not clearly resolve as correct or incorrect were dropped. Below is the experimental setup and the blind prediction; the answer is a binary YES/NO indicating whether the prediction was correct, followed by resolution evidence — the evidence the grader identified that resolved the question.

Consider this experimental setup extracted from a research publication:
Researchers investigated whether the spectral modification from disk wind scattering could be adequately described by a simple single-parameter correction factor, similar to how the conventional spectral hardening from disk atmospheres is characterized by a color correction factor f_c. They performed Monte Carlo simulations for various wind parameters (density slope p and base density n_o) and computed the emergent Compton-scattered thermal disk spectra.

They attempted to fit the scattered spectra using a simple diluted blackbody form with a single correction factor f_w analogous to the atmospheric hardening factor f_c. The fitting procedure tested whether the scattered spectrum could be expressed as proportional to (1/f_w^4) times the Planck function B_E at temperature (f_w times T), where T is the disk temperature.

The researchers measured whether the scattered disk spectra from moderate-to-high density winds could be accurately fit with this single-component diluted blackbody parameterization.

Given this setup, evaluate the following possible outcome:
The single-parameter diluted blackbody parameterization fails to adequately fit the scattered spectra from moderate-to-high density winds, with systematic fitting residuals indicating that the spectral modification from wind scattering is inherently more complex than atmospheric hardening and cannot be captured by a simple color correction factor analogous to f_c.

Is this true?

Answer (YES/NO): YES